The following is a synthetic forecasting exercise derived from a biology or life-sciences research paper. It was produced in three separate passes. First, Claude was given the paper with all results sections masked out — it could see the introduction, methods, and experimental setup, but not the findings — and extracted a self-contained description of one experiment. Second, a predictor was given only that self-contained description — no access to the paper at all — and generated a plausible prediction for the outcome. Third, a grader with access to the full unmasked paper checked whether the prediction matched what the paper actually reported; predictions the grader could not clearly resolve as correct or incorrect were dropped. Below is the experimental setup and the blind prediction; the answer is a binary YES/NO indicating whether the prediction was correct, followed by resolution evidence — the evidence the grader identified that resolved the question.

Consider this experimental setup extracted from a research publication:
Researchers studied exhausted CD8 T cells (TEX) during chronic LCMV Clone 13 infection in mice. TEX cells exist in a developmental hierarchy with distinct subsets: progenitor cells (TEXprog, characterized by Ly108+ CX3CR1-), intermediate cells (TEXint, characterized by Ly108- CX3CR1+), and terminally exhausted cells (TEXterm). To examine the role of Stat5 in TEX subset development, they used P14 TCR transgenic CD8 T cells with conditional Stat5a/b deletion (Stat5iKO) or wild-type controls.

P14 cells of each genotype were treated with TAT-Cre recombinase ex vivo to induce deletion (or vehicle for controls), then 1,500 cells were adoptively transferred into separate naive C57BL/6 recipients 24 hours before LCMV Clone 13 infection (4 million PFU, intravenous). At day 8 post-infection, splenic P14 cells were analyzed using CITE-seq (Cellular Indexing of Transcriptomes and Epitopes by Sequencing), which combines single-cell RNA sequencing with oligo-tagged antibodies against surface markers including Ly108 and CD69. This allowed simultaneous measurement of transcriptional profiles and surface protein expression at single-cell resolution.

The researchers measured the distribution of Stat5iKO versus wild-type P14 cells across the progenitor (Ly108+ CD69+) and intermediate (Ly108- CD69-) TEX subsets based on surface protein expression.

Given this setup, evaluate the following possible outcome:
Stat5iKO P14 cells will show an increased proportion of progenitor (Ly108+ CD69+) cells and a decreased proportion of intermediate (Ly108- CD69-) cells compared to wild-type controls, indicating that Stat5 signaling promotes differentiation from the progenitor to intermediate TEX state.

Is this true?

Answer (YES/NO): YES